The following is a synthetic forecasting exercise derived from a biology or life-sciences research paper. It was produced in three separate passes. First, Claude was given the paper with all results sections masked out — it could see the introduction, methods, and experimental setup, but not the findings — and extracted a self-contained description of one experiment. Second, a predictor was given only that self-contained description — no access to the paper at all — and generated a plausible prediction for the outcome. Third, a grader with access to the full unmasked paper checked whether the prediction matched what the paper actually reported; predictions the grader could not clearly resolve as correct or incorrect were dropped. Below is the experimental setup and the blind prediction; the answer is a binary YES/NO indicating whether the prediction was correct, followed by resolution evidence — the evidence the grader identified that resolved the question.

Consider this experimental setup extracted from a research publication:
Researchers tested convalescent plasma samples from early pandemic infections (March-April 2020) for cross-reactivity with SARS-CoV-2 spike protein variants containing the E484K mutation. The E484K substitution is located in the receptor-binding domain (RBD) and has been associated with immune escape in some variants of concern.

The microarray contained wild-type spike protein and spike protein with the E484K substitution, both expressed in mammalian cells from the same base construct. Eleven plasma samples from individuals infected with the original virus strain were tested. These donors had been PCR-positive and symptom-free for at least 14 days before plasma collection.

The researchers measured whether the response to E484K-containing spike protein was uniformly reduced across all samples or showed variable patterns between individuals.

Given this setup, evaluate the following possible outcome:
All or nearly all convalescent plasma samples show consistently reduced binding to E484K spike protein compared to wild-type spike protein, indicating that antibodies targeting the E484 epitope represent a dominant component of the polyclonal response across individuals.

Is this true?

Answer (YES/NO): NO